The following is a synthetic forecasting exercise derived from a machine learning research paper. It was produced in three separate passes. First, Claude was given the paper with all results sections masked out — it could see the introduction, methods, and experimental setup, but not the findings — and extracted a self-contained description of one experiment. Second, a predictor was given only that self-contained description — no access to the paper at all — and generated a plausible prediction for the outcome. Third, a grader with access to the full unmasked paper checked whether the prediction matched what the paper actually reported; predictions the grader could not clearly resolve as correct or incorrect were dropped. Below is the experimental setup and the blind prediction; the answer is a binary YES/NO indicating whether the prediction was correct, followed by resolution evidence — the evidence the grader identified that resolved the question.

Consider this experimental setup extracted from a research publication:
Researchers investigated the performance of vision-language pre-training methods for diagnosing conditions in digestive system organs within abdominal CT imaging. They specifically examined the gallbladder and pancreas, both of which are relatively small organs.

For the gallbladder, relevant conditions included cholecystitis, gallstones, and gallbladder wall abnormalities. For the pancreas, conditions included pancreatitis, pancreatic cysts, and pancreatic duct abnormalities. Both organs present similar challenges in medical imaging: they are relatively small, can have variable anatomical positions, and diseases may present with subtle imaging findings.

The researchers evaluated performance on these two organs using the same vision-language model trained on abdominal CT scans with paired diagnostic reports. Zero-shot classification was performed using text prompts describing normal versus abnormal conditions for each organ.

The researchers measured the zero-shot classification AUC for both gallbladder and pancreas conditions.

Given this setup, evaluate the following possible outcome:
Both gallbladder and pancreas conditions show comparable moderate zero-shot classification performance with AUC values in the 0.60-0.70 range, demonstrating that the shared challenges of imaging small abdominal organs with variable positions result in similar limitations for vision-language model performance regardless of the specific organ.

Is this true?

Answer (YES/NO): NO